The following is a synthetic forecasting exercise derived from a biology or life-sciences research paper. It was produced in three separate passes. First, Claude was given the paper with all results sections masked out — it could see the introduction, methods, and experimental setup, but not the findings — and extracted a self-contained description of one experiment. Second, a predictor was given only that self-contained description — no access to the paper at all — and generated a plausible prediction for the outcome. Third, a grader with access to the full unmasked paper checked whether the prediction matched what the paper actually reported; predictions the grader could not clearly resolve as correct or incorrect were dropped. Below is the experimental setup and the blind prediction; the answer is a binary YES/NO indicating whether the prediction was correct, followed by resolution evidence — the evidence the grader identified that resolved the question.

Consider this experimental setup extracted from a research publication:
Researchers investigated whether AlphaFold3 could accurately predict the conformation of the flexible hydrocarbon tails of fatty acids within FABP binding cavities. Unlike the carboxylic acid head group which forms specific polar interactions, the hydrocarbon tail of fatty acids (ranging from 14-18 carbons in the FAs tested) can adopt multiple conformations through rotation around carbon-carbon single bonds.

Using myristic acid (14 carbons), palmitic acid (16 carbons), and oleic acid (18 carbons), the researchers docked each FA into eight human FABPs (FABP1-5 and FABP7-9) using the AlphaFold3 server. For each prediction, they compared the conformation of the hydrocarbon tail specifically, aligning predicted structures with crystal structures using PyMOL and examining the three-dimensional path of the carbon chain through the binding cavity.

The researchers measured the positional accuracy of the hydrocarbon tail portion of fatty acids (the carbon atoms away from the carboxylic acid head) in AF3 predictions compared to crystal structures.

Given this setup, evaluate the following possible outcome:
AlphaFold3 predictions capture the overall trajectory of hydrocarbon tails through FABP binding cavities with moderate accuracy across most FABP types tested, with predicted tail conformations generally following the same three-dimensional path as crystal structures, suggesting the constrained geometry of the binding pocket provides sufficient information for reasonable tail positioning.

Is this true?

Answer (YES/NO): NO